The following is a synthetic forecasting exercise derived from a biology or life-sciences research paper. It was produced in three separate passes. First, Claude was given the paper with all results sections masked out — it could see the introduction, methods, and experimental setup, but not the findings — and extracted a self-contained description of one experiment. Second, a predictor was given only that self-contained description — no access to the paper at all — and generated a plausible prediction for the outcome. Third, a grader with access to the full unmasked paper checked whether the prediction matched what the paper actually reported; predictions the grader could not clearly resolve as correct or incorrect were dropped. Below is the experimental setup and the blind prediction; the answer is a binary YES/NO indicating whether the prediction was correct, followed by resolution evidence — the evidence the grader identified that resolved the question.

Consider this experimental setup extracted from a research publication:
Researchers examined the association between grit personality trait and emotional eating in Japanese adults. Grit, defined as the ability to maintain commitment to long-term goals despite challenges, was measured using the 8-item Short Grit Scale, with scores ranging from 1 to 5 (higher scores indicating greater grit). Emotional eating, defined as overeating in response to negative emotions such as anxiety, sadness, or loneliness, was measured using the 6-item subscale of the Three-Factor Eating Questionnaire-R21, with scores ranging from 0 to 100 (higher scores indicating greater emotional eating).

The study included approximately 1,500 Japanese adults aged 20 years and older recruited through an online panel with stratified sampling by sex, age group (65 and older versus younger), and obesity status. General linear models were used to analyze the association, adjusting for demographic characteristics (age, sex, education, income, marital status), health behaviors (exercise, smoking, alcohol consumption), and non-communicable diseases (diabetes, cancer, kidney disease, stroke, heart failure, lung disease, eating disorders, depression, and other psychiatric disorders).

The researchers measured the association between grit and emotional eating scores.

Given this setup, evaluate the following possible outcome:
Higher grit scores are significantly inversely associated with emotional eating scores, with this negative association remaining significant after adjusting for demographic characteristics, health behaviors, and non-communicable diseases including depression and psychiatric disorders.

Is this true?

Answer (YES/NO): YES